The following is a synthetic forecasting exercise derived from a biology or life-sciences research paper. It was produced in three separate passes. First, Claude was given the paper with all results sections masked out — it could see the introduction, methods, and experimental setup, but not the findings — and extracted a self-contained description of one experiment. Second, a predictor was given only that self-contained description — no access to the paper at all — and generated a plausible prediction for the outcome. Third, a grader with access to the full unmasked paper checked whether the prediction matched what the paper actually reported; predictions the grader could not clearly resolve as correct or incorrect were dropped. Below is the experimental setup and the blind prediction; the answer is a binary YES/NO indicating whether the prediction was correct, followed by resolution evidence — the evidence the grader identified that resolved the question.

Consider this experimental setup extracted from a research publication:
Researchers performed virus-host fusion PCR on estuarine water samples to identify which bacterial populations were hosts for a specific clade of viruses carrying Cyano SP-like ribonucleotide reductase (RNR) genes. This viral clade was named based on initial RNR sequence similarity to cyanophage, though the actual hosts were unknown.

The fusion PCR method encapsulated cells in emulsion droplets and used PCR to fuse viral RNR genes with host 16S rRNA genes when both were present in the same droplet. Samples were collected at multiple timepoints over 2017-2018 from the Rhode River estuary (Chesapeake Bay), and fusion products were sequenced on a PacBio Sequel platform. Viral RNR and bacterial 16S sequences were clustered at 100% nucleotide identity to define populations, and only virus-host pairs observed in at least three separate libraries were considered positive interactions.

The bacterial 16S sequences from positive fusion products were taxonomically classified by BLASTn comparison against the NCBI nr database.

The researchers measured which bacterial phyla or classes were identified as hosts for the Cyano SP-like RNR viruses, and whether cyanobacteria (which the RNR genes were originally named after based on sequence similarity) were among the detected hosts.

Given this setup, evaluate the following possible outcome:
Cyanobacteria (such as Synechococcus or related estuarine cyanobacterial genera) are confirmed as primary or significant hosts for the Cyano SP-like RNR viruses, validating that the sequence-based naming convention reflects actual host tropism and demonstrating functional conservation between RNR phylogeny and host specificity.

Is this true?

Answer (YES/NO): NO